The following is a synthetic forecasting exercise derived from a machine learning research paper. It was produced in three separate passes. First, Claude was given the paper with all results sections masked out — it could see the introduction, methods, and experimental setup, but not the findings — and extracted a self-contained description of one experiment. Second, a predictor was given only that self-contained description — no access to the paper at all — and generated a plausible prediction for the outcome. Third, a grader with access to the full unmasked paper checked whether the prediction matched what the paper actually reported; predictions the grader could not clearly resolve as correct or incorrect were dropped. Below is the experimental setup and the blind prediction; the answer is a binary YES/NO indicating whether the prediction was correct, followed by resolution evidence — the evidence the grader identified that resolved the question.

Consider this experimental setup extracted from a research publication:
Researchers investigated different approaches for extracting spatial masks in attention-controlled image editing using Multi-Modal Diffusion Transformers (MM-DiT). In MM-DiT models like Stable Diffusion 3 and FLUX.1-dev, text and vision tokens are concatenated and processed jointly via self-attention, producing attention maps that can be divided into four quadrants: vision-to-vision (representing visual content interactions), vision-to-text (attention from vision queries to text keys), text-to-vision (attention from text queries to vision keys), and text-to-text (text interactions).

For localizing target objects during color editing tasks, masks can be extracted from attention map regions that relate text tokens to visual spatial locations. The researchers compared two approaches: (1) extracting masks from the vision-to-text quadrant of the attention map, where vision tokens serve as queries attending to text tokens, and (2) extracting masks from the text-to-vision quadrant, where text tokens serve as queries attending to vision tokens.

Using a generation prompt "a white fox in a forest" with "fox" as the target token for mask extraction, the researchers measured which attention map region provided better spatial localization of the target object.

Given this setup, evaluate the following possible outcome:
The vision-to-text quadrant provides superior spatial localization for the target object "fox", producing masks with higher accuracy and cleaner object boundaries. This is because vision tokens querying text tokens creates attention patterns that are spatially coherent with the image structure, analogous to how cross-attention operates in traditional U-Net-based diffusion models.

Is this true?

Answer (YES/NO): YES